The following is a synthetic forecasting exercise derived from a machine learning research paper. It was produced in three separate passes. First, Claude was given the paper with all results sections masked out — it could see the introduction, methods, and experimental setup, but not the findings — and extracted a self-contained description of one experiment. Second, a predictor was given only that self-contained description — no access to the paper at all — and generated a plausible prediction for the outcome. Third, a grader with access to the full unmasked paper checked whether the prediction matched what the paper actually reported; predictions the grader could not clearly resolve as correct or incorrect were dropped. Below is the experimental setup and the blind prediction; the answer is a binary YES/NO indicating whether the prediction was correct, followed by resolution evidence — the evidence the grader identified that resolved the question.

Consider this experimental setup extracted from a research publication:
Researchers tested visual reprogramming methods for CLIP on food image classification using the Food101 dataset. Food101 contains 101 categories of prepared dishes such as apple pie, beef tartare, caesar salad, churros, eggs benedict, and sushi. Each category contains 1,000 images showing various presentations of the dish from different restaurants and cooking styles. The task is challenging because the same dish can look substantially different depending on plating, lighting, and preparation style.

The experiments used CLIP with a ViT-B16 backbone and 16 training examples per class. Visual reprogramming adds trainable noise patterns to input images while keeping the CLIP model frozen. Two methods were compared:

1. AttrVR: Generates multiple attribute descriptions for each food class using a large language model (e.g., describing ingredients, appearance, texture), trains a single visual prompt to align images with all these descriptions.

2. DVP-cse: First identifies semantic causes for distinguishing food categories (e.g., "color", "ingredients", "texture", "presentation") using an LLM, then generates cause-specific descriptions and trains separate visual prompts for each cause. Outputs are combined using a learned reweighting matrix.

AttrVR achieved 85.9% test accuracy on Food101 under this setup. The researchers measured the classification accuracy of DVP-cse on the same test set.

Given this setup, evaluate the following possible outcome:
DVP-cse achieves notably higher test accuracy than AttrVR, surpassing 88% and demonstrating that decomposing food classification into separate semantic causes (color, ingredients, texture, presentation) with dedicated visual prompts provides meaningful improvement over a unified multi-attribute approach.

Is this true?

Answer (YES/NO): NO